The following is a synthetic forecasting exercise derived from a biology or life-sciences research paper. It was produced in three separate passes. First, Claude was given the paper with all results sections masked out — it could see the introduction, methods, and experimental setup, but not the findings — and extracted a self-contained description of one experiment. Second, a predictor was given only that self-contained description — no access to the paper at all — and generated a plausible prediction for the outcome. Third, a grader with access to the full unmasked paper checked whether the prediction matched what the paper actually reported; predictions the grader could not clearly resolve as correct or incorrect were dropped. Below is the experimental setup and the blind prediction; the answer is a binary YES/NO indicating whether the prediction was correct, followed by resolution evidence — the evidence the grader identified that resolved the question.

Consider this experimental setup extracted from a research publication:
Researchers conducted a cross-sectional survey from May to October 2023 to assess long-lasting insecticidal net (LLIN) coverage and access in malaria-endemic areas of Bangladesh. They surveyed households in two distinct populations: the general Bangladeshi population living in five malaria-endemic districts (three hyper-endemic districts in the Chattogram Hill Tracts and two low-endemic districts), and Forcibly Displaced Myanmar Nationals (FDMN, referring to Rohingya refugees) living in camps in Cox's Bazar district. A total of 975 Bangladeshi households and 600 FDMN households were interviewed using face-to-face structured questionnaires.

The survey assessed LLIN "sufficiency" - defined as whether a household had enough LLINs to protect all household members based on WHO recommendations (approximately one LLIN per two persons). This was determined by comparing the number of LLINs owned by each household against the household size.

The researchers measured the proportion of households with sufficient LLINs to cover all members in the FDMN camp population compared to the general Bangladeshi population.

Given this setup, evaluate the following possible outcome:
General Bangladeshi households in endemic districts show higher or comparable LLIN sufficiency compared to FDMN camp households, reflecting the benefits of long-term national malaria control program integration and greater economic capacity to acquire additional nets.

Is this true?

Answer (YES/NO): YES